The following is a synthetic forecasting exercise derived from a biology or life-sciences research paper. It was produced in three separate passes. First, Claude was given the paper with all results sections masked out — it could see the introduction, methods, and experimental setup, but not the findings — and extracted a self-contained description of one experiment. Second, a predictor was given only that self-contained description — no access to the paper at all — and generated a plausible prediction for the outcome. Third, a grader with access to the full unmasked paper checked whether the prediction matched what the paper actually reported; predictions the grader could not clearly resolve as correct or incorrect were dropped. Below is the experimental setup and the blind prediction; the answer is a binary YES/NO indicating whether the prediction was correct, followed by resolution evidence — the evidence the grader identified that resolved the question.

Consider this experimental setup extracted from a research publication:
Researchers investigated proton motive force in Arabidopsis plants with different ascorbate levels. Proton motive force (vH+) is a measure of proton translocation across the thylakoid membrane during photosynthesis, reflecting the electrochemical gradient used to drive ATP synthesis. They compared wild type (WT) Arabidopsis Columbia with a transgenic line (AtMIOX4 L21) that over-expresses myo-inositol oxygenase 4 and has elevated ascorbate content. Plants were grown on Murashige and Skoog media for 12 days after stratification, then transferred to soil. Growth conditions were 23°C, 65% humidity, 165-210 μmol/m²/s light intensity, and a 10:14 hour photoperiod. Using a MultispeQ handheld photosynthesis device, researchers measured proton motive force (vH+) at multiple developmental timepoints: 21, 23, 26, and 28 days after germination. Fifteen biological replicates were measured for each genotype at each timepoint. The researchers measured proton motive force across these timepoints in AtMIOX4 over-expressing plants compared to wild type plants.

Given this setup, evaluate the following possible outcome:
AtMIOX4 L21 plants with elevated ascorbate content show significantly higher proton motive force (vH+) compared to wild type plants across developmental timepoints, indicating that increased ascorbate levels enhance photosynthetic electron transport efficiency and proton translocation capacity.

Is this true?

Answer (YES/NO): YES